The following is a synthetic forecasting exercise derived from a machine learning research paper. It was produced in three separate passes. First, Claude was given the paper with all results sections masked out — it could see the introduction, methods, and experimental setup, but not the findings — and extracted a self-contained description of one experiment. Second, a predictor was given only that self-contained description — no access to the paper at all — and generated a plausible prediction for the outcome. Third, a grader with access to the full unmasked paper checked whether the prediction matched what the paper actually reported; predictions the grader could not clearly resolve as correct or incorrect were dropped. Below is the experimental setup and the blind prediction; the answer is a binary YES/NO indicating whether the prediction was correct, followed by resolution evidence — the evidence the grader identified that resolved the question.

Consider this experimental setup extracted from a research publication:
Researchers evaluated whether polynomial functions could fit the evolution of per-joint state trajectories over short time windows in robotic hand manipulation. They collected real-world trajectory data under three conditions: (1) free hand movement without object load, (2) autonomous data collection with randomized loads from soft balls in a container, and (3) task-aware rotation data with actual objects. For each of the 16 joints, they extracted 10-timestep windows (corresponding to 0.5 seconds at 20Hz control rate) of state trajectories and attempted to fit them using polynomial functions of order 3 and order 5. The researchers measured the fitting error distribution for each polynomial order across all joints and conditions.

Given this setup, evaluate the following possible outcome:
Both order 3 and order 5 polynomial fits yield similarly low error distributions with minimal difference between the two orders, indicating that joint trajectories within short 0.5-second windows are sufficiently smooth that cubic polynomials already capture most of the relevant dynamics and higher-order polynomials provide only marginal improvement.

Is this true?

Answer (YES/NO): NO